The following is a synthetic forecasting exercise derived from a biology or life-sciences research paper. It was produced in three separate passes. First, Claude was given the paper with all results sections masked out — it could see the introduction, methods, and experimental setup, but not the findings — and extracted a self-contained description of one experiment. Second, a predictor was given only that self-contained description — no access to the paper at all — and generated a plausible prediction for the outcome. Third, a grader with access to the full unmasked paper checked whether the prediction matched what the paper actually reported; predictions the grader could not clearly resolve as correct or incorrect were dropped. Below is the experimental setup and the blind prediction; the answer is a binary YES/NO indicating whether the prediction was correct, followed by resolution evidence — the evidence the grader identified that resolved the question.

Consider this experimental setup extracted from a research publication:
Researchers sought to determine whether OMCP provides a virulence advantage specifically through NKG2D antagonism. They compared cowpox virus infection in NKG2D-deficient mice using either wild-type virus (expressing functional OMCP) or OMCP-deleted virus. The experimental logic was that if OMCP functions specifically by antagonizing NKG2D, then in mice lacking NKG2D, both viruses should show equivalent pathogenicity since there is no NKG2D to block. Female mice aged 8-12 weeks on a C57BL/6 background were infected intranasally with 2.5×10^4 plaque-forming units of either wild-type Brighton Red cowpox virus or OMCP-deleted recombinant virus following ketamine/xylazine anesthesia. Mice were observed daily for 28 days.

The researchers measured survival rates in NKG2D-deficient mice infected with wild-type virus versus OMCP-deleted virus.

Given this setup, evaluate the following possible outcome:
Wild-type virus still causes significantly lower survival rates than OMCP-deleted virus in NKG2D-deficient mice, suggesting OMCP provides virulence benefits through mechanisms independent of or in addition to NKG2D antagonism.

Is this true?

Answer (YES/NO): NO